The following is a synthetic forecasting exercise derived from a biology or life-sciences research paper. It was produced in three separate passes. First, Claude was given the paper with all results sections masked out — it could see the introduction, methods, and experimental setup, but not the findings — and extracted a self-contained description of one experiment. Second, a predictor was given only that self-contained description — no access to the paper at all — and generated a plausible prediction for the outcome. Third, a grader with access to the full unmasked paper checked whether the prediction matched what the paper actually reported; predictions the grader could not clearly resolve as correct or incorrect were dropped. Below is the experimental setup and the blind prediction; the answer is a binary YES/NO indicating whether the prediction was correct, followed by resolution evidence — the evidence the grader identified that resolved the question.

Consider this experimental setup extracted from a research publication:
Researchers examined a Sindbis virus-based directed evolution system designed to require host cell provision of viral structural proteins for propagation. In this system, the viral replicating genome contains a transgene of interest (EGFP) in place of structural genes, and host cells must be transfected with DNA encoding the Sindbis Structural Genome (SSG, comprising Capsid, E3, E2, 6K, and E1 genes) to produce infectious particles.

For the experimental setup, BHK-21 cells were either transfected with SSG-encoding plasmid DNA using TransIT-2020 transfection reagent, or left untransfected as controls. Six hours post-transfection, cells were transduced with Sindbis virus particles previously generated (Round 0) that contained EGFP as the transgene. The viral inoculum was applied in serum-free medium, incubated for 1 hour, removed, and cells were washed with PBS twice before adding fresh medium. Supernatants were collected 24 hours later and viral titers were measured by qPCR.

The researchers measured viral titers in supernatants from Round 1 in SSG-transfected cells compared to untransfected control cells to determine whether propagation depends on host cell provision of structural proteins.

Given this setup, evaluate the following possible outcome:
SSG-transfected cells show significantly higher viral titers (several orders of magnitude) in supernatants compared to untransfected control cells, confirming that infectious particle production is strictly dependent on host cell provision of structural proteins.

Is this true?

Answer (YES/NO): NO